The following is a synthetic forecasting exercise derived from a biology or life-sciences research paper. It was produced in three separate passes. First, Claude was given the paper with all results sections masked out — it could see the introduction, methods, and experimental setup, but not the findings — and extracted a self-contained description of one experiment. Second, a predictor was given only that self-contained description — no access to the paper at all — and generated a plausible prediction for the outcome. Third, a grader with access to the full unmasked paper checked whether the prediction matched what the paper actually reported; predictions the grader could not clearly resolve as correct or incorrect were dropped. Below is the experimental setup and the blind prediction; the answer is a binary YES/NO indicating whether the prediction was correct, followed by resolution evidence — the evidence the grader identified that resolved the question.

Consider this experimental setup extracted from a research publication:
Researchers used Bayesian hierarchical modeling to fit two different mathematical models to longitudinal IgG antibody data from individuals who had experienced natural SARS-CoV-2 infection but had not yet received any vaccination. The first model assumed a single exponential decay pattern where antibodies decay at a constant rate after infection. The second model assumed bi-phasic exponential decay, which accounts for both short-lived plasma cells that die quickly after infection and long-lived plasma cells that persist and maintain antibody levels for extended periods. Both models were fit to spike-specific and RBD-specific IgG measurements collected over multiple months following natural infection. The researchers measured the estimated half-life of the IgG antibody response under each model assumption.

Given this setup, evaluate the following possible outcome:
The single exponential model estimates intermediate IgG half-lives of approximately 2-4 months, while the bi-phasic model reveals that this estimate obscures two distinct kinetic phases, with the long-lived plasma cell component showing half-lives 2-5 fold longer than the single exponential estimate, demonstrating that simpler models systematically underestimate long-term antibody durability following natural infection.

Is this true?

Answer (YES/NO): NO